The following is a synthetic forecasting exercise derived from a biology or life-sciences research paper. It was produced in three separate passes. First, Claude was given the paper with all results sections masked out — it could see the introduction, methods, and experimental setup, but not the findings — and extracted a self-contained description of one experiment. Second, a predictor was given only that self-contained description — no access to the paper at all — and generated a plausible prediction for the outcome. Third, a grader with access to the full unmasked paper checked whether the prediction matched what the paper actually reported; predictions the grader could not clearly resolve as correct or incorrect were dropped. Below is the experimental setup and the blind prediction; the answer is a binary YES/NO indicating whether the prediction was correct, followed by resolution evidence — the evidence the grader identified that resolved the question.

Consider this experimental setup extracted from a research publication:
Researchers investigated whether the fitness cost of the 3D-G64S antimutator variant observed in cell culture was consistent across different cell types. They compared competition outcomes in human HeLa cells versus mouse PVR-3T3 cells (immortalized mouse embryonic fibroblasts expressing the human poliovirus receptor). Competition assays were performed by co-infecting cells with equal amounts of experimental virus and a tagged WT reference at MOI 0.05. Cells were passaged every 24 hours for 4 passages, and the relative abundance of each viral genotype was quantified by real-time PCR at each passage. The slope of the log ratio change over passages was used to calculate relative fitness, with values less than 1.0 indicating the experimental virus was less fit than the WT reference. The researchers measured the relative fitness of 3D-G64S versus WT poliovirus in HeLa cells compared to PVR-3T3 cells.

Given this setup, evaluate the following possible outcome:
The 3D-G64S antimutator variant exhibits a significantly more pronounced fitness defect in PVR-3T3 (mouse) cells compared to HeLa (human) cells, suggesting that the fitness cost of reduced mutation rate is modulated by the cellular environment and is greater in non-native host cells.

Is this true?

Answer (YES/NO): YES